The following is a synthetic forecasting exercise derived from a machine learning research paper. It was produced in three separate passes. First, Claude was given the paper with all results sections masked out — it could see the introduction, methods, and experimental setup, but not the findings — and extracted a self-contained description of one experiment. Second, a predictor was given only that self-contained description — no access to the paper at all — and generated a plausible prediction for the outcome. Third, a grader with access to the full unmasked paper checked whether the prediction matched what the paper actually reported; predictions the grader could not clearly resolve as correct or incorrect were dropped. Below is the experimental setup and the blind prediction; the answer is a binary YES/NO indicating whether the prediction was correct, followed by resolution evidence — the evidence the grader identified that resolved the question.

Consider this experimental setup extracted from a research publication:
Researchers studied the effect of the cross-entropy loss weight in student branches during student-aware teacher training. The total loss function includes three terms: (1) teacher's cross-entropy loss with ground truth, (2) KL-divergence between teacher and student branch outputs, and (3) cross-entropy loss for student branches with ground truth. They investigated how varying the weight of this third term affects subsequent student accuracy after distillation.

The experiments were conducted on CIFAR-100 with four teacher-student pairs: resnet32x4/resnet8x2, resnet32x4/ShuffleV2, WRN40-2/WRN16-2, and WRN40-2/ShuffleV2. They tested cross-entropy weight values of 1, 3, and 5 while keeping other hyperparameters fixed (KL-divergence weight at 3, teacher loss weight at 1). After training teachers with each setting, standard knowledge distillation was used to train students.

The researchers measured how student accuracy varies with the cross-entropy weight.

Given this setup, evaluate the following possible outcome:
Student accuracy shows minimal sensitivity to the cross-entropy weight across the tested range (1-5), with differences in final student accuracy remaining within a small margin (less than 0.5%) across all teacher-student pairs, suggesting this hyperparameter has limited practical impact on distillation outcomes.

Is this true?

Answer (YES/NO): NO